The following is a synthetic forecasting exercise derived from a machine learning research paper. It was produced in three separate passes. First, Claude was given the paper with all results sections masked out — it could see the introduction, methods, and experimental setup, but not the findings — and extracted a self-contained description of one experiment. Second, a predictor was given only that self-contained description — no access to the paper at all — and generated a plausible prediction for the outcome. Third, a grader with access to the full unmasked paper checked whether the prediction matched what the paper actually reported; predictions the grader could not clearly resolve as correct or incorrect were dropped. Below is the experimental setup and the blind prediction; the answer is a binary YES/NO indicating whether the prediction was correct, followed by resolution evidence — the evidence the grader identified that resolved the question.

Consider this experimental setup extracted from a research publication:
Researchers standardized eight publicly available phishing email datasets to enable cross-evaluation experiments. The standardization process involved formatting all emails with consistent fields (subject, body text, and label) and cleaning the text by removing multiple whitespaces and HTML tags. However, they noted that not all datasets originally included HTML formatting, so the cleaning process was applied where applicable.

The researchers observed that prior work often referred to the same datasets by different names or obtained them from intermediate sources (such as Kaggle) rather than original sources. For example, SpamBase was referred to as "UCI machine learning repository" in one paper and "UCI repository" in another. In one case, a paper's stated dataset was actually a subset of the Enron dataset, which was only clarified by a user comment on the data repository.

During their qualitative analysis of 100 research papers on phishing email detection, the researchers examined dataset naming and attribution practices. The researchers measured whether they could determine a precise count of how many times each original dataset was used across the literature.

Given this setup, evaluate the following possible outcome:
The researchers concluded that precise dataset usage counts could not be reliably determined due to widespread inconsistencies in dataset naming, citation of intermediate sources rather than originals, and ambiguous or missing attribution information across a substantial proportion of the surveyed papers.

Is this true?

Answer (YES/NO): YES